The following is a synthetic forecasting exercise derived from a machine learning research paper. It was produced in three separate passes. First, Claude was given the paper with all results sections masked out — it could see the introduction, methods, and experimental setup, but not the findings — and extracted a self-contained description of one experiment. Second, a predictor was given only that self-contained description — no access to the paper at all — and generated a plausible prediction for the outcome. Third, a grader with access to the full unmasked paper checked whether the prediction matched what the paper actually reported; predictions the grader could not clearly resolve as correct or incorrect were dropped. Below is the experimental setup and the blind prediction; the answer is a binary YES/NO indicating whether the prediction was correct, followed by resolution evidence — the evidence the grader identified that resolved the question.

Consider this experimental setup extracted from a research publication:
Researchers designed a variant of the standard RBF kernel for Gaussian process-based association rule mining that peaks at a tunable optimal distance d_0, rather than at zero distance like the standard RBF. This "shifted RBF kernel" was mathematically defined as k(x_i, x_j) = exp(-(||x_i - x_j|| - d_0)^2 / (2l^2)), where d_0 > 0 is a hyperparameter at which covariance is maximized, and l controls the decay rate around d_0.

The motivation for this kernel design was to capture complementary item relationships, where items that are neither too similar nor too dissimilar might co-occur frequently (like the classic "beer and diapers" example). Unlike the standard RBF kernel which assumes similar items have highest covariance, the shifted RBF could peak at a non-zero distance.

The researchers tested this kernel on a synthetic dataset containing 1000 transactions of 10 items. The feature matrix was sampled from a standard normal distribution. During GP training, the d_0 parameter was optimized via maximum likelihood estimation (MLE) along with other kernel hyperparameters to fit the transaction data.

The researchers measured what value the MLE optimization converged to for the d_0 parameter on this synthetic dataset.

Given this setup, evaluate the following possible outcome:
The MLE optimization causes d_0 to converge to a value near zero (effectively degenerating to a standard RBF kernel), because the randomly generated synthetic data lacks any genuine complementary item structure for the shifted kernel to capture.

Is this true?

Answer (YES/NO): YES